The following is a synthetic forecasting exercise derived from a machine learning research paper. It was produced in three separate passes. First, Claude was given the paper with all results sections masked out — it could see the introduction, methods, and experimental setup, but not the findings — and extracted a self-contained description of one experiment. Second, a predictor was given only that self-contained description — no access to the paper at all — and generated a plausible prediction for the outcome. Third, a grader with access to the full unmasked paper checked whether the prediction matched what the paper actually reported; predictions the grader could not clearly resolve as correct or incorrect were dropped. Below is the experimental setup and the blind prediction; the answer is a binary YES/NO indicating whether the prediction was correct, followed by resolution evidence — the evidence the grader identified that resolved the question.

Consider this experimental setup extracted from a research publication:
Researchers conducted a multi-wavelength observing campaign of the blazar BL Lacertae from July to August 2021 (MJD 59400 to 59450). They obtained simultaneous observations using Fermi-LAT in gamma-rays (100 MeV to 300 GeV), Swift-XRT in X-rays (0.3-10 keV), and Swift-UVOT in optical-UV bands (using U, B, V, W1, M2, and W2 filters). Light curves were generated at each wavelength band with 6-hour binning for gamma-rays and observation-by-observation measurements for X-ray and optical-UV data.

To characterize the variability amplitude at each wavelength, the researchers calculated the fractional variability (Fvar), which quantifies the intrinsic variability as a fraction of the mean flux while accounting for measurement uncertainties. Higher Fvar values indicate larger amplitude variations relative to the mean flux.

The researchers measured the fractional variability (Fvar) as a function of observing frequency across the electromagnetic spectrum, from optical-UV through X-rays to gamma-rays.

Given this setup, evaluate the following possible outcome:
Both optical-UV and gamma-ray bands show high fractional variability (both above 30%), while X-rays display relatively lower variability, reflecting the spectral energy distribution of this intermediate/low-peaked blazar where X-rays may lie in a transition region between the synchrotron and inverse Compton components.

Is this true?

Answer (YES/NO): NO